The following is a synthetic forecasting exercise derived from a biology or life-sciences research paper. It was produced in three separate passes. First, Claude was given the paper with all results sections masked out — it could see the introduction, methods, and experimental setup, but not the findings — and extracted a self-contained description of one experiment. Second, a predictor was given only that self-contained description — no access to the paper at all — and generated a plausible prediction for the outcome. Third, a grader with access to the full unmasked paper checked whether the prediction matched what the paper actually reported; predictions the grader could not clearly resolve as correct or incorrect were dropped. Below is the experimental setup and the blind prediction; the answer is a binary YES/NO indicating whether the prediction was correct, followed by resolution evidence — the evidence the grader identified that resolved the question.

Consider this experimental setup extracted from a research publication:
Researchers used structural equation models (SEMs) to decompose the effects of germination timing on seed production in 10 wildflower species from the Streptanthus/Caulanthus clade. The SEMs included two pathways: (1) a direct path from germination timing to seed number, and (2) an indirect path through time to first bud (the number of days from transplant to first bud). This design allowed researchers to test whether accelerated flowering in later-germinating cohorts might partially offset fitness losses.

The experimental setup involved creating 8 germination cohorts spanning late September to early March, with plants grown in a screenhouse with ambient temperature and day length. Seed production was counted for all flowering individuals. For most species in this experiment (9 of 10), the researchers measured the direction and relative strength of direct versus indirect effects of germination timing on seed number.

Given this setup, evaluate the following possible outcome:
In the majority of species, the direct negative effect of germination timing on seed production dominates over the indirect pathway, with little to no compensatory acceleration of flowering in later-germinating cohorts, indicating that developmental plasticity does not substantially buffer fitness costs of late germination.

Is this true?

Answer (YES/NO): NO